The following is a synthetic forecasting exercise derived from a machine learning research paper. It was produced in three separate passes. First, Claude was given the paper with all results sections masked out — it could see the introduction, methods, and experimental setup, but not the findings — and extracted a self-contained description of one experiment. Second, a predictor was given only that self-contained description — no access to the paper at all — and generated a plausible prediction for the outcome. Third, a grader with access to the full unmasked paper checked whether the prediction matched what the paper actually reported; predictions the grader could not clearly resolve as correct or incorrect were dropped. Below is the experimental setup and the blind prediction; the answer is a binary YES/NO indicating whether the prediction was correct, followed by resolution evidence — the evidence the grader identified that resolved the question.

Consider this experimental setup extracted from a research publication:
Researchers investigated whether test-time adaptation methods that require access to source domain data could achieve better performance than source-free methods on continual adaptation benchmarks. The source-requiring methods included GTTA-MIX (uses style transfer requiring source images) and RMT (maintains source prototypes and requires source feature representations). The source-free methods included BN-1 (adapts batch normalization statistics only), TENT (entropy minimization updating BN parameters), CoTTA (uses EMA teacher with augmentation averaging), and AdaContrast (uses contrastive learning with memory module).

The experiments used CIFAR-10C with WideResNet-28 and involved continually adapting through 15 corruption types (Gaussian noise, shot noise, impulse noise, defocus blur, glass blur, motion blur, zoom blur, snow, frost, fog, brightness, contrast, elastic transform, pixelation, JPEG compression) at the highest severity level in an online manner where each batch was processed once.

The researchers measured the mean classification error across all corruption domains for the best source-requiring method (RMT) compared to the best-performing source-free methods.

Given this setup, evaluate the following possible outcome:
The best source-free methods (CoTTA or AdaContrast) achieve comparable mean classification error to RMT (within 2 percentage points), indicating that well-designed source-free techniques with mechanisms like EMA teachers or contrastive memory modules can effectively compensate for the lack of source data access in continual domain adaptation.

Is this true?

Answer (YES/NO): NO